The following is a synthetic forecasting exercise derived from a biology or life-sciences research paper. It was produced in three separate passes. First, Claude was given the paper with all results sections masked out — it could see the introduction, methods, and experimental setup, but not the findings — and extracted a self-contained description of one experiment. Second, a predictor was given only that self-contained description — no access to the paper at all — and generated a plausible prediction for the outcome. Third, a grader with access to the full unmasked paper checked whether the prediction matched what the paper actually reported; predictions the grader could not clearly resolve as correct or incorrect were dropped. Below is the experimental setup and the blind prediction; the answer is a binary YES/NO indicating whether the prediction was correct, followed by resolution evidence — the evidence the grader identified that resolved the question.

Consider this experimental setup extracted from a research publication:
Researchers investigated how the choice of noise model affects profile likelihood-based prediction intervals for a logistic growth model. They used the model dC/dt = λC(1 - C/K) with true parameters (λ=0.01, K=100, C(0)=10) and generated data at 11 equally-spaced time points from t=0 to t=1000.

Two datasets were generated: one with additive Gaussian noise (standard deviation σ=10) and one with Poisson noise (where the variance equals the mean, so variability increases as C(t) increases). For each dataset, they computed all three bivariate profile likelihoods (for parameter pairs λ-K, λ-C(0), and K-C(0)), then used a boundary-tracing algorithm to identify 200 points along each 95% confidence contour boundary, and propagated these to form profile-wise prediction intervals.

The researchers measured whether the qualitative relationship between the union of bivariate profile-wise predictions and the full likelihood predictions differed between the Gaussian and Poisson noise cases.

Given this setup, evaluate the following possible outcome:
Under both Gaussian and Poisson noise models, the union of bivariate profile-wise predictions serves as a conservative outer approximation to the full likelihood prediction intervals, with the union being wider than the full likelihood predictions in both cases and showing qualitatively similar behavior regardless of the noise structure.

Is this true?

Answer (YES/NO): NO